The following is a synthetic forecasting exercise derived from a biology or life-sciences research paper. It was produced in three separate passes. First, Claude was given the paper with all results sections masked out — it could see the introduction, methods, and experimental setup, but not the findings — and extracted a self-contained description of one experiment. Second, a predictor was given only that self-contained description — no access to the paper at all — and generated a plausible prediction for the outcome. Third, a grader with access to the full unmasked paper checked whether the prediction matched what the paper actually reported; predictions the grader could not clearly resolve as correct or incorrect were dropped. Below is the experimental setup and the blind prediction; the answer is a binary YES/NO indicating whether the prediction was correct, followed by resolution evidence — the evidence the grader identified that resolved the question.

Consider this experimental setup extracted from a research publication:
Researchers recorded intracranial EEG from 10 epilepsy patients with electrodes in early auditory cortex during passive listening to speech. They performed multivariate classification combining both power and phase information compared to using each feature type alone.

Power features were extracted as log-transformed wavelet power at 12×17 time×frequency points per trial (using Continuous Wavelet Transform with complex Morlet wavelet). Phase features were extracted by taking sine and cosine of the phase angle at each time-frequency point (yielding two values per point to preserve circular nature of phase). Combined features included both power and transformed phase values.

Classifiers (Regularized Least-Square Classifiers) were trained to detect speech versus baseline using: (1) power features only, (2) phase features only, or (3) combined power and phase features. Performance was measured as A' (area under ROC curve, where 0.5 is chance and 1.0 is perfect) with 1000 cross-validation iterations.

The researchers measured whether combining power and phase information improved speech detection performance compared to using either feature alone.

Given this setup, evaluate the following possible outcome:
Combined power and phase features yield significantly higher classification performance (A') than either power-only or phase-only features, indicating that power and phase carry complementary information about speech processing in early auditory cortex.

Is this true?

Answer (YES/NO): NO